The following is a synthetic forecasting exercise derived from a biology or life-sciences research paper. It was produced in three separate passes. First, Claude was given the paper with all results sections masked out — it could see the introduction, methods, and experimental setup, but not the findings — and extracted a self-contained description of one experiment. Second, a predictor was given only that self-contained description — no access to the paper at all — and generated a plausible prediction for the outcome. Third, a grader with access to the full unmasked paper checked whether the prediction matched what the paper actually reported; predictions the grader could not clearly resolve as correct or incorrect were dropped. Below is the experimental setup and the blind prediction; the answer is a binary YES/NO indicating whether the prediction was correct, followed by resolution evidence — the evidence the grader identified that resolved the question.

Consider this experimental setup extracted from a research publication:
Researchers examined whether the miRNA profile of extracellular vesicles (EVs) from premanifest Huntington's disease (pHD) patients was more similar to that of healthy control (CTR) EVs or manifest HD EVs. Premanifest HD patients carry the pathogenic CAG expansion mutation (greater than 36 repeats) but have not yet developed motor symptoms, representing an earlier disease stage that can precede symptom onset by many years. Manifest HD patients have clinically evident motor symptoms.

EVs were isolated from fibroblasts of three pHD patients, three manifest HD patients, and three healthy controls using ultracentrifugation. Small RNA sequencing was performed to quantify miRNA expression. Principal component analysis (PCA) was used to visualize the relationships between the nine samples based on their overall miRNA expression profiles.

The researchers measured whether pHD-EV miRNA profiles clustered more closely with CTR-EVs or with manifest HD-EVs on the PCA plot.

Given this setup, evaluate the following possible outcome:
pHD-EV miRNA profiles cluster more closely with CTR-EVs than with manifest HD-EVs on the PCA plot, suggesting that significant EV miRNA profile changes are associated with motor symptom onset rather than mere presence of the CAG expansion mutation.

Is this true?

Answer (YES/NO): NO